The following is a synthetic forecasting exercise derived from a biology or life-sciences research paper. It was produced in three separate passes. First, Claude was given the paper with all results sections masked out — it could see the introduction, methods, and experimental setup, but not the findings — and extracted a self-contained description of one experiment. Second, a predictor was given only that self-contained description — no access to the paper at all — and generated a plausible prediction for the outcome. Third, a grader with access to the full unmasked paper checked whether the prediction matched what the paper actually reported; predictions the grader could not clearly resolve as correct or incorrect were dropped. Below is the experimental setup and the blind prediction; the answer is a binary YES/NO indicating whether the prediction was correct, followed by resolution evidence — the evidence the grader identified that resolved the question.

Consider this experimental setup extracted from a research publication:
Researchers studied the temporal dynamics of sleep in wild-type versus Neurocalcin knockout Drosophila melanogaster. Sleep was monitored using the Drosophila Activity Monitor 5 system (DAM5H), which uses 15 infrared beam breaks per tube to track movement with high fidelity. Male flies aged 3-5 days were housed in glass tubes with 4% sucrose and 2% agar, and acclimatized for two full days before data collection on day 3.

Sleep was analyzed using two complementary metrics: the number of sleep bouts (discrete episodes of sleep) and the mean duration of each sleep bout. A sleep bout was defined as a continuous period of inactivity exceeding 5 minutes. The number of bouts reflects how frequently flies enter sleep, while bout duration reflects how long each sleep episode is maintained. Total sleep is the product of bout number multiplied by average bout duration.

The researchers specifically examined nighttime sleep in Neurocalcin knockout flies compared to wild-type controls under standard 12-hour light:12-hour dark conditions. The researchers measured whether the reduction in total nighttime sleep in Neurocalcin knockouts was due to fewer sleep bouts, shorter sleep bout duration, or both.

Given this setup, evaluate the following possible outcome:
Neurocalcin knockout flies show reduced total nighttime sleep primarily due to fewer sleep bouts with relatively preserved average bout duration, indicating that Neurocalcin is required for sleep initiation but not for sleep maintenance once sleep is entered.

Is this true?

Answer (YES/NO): NO